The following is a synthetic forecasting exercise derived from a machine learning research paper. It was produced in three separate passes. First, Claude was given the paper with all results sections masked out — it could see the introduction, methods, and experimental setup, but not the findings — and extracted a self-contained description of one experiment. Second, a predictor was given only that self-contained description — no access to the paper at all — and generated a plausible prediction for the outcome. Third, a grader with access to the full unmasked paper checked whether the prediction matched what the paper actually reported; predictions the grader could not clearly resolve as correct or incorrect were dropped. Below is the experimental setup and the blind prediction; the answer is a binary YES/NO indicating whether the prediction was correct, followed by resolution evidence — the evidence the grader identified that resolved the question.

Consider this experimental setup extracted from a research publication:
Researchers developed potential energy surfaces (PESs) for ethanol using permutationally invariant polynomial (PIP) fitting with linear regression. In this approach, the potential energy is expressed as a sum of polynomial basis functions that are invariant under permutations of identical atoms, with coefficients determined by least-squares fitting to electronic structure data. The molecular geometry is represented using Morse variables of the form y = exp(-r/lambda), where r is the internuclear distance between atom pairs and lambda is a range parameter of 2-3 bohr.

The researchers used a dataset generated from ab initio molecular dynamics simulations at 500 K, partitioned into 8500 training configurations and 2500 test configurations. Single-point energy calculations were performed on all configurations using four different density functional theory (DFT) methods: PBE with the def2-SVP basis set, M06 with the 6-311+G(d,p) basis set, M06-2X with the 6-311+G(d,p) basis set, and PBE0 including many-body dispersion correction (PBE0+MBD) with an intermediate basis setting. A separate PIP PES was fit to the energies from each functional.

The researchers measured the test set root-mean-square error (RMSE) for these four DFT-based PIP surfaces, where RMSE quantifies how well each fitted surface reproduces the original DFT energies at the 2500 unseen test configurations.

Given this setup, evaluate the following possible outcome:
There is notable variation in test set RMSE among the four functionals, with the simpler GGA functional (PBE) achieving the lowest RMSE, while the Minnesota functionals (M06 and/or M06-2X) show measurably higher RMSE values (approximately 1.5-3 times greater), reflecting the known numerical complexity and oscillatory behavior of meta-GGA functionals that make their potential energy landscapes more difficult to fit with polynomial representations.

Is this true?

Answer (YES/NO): NO